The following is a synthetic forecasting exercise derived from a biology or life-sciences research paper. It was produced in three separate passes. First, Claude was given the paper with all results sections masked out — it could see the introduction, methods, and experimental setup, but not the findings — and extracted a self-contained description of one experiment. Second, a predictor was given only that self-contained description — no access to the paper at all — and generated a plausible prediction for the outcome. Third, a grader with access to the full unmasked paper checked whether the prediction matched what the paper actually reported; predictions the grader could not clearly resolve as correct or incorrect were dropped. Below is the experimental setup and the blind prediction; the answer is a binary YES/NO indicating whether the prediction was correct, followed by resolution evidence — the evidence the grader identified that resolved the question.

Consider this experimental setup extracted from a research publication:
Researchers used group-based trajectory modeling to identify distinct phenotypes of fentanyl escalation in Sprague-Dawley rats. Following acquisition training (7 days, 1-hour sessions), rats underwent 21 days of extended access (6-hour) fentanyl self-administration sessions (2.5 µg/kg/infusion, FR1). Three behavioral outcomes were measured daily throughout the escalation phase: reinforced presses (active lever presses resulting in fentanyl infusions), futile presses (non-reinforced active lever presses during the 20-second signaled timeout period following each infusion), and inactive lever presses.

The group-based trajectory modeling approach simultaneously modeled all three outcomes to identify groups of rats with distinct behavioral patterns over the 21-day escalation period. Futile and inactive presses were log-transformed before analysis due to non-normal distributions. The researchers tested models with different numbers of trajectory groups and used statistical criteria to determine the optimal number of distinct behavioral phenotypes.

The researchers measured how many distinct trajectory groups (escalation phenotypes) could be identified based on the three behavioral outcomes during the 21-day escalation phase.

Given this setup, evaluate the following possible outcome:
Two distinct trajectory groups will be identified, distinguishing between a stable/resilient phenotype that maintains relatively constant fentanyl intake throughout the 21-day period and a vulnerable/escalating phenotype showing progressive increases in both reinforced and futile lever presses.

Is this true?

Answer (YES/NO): NO